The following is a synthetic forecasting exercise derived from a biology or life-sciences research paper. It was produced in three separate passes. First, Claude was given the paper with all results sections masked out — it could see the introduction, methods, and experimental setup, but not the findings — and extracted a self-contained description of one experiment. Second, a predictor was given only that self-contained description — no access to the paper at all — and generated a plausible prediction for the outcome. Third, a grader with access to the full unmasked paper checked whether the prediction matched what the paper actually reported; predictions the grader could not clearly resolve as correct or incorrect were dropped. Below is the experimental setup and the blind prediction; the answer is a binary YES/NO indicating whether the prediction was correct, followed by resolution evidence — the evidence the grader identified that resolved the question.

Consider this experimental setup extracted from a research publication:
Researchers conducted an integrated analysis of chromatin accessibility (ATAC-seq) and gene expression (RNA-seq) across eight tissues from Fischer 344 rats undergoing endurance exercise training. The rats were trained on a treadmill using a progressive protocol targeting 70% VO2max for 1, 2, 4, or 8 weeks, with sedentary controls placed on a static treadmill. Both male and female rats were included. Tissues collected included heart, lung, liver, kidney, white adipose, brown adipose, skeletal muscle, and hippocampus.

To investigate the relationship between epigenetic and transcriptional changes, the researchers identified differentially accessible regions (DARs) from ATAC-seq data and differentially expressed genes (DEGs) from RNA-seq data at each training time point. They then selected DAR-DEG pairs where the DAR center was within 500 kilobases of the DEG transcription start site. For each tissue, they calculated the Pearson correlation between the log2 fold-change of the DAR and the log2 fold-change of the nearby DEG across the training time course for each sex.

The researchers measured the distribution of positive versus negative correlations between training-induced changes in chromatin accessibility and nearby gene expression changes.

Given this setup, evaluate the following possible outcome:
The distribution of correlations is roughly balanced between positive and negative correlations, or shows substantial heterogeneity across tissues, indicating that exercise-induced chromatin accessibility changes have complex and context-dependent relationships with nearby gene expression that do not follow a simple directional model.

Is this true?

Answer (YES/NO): YES